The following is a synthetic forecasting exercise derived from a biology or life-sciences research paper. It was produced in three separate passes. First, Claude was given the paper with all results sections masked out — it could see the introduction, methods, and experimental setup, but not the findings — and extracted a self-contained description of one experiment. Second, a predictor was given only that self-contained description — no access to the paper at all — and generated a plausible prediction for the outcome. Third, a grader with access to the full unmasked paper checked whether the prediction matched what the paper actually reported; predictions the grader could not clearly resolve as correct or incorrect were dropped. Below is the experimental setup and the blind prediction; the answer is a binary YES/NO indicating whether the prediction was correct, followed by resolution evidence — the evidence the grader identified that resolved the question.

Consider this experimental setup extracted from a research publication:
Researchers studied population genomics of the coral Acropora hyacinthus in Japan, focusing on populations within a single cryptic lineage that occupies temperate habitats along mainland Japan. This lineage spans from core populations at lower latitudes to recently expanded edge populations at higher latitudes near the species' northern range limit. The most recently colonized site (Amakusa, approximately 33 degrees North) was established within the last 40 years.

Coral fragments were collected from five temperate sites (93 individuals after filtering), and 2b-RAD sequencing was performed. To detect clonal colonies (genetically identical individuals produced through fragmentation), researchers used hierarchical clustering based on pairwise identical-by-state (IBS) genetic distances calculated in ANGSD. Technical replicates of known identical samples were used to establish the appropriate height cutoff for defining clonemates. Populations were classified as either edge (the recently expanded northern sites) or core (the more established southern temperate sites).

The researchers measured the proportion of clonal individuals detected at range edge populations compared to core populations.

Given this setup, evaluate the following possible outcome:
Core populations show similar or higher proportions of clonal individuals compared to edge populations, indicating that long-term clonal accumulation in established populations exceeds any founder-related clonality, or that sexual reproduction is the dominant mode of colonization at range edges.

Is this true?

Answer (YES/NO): NO